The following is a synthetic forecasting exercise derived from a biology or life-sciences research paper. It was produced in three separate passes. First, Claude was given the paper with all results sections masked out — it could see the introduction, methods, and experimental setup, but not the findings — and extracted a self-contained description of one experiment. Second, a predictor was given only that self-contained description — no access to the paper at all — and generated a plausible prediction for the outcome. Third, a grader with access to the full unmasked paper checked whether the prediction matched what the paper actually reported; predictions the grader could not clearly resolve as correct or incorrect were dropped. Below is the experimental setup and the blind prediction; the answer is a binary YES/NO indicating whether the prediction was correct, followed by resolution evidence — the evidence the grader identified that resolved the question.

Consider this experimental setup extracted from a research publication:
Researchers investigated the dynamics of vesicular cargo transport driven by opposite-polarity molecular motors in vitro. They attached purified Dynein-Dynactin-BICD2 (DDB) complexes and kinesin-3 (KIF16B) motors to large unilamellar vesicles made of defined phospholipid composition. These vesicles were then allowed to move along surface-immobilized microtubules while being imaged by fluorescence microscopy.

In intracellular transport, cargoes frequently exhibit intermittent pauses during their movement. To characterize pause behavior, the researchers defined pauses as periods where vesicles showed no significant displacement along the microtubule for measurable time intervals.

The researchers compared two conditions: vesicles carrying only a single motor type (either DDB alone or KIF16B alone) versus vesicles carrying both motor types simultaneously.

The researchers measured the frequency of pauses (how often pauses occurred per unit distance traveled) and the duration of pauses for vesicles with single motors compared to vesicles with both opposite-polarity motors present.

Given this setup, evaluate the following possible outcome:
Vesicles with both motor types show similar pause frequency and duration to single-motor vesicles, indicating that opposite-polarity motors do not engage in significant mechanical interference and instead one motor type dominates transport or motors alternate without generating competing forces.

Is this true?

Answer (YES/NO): NO